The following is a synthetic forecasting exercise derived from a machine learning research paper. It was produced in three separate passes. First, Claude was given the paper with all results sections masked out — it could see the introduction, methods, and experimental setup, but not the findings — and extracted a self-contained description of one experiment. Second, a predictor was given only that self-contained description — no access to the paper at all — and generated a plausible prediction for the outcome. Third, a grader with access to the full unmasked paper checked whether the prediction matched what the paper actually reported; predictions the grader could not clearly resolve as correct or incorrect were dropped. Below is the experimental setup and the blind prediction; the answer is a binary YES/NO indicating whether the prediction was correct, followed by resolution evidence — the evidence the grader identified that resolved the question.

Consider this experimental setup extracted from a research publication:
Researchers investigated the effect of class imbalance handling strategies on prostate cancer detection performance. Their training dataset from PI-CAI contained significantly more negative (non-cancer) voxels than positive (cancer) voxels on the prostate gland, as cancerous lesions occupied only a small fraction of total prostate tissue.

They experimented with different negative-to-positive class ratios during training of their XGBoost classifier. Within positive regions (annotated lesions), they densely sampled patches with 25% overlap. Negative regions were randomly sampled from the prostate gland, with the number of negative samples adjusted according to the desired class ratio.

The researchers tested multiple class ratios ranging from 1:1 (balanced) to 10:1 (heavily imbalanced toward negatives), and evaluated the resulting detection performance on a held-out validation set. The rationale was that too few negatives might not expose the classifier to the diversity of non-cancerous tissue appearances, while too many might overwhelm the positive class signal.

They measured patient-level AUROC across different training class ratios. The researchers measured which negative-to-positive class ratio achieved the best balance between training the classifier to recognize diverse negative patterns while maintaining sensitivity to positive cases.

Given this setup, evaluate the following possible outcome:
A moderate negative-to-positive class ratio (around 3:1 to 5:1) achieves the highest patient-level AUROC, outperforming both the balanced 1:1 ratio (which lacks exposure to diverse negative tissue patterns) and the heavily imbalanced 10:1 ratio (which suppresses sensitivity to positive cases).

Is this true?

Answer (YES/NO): YES